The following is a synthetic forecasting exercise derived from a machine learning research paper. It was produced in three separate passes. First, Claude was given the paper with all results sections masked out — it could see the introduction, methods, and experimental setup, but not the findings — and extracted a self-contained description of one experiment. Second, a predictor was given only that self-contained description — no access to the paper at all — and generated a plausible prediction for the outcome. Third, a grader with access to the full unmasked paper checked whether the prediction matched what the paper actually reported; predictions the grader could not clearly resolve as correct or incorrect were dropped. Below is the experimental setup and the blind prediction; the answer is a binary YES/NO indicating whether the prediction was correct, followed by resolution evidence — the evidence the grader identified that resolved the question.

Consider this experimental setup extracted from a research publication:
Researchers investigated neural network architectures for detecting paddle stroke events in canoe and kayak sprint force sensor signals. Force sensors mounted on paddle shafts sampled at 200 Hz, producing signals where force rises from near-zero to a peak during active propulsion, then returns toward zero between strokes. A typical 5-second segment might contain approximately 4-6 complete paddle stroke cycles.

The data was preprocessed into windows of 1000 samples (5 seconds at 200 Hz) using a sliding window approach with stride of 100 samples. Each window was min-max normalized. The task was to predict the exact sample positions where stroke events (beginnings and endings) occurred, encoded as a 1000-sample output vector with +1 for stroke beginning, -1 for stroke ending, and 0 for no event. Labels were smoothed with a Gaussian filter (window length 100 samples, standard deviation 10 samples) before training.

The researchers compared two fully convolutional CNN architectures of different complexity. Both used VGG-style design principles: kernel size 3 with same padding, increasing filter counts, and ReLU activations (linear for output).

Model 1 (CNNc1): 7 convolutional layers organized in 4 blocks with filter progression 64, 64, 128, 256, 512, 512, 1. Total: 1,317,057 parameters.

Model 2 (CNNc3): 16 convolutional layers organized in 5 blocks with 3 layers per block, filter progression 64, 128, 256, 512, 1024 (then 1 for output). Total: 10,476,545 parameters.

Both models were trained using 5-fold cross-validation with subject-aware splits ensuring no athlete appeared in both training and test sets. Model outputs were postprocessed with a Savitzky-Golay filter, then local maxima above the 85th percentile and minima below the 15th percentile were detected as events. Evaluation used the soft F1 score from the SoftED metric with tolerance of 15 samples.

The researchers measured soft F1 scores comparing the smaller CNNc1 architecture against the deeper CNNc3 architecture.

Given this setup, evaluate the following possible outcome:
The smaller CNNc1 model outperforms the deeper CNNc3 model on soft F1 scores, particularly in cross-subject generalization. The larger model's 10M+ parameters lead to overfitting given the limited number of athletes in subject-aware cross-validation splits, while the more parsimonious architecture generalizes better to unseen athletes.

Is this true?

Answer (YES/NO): NO